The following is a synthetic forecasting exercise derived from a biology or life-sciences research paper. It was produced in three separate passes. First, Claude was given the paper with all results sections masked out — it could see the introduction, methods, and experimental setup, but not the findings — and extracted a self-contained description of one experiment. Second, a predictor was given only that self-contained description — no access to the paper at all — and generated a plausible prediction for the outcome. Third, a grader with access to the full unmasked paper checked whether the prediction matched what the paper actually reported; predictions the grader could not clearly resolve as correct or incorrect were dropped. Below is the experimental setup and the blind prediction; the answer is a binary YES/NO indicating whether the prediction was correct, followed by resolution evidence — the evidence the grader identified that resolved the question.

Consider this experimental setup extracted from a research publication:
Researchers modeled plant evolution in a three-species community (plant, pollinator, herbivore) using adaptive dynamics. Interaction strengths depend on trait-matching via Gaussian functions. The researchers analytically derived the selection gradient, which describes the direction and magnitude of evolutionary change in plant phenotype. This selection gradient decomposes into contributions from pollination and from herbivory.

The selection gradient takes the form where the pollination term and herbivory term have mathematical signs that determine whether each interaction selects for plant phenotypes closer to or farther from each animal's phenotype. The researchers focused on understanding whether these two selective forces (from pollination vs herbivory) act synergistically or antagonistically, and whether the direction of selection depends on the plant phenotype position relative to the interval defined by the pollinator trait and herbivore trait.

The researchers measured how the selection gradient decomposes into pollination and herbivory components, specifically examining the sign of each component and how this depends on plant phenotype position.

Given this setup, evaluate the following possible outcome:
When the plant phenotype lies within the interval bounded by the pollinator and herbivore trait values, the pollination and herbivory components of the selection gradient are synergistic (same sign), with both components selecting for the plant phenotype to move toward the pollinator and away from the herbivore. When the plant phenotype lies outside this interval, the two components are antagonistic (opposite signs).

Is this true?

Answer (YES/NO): YES